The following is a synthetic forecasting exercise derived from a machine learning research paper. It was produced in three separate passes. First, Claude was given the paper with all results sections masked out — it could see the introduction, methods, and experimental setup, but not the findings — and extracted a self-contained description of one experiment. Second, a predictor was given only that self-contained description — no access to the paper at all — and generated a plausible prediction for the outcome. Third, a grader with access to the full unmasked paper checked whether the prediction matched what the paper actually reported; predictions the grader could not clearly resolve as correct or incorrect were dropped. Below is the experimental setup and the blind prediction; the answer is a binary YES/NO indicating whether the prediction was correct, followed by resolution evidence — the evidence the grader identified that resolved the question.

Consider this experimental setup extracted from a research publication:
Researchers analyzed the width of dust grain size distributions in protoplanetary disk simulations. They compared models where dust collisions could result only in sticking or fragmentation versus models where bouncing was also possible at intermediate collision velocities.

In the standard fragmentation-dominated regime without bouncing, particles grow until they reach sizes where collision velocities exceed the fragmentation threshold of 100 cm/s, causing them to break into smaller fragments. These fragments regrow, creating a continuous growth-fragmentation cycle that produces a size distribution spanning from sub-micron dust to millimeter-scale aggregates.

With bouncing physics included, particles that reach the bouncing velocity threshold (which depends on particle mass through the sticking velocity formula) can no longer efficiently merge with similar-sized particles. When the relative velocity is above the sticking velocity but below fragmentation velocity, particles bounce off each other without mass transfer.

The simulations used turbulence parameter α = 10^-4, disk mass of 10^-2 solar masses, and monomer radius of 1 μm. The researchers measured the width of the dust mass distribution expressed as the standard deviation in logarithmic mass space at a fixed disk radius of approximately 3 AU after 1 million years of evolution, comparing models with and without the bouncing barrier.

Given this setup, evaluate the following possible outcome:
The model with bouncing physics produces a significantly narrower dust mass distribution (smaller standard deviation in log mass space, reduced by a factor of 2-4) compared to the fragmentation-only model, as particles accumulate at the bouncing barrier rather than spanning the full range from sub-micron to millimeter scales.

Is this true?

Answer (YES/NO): NO